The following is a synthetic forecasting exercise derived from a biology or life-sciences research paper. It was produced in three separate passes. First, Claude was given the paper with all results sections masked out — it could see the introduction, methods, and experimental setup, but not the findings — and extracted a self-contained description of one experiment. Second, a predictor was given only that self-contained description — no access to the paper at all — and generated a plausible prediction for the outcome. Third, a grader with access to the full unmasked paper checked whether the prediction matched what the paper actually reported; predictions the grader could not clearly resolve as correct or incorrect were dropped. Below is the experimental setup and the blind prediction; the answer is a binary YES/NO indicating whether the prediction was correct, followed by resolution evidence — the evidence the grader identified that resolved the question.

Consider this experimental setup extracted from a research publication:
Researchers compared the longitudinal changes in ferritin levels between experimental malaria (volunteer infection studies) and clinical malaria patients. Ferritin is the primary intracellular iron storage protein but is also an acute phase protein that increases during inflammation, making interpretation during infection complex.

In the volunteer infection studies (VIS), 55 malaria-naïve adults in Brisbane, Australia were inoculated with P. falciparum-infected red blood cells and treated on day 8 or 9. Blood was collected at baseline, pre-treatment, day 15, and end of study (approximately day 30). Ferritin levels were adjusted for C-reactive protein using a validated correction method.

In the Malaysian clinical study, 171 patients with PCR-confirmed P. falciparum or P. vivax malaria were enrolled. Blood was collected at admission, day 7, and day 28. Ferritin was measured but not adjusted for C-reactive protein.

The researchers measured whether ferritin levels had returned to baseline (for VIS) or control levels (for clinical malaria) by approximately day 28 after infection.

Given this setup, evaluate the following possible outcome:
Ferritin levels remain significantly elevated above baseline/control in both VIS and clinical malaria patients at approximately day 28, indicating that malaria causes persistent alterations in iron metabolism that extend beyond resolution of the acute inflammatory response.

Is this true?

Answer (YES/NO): NO